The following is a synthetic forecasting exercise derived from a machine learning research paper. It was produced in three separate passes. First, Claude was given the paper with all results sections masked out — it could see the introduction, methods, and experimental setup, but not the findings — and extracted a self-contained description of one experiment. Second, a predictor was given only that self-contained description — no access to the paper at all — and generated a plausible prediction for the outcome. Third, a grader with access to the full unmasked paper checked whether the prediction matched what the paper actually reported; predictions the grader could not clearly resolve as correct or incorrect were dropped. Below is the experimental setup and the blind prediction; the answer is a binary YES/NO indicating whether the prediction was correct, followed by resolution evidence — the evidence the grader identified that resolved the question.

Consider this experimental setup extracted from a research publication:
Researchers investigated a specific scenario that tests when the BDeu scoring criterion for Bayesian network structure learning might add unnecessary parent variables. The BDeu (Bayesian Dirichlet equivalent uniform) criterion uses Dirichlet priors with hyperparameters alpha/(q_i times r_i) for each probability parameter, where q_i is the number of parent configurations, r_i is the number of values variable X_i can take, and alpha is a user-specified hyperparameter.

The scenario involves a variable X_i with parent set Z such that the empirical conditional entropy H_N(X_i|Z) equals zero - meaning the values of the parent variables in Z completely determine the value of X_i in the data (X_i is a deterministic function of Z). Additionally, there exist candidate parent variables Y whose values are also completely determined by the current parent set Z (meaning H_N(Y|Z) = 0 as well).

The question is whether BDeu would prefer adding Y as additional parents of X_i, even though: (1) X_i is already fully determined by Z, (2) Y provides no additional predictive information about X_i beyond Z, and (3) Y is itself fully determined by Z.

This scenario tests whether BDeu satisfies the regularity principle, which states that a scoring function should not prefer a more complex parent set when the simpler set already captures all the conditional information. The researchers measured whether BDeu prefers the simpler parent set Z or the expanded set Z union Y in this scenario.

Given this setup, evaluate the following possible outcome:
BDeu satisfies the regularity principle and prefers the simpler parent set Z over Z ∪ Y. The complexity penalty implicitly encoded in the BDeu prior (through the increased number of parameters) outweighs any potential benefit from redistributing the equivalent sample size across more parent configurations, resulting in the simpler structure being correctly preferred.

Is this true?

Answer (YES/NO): NO